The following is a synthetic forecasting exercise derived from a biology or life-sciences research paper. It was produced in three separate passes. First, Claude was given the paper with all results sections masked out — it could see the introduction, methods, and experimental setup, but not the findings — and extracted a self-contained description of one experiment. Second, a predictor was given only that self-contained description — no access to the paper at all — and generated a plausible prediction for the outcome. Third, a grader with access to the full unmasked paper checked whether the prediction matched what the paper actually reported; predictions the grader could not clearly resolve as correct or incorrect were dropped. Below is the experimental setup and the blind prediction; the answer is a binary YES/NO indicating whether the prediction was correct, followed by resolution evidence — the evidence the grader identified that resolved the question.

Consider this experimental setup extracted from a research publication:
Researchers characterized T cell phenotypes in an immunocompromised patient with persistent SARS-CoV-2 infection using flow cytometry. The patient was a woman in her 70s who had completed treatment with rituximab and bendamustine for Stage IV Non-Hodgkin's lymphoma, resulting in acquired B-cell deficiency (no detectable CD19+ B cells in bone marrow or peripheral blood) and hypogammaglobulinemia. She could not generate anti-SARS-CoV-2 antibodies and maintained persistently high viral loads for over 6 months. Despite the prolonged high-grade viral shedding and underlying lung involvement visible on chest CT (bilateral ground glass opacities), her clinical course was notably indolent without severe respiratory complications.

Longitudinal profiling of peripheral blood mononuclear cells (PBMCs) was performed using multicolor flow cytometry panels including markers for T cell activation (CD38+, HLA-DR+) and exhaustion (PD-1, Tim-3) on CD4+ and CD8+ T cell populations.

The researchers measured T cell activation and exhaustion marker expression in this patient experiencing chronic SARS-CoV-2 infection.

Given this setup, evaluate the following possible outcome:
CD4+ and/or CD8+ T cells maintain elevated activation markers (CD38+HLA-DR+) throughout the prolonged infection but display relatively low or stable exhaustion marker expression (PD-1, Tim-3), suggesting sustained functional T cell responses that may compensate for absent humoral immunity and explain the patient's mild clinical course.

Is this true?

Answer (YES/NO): NO